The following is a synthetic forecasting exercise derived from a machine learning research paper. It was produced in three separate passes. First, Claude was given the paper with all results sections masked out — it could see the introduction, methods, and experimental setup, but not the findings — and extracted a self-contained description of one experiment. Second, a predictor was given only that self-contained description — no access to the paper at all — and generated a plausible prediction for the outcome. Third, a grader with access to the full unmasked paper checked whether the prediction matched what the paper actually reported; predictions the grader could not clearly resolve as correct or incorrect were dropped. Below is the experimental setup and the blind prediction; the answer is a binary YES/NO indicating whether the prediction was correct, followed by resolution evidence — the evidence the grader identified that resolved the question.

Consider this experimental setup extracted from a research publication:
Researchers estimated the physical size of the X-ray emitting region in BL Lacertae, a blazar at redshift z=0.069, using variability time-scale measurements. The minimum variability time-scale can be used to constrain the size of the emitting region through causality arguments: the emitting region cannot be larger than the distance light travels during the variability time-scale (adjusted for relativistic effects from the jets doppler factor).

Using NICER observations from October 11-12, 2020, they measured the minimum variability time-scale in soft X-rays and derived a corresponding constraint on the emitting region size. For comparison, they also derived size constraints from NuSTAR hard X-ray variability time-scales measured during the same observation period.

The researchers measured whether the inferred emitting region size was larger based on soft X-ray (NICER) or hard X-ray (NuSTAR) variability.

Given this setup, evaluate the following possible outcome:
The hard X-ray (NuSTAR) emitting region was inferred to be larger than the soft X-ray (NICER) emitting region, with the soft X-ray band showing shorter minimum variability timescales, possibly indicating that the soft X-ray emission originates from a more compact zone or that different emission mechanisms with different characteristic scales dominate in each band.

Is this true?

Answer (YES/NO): YES